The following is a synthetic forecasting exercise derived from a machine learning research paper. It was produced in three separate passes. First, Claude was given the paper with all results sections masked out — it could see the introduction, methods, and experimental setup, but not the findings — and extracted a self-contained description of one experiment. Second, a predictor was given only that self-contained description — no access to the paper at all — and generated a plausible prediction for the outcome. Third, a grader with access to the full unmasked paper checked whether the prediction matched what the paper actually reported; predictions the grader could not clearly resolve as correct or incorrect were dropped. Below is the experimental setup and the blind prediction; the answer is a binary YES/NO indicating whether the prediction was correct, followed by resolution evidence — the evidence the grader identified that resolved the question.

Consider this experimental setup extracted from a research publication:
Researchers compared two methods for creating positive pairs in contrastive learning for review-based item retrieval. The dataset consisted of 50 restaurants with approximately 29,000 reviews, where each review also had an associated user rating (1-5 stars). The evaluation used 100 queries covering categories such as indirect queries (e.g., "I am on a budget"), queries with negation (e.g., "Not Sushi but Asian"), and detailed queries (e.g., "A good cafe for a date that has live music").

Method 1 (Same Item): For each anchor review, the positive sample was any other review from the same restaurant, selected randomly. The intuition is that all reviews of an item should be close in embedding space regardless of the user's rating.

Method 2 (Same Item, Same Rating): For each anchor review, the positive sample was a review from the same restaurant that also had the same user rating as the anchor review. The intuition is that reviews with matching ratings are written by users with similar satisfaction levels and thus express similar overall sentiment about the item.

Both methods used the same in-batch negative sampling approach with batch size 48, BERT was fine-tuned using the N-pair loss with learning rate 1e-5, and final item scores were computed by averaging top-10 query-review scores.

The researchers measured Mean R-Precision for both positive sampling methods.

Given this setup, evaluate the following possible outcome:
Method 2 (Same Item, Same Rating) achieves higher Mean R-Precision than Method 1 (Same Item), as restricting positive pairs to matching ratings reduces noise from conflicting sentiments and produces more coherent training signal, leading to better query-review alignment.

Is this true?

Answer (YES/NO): NO